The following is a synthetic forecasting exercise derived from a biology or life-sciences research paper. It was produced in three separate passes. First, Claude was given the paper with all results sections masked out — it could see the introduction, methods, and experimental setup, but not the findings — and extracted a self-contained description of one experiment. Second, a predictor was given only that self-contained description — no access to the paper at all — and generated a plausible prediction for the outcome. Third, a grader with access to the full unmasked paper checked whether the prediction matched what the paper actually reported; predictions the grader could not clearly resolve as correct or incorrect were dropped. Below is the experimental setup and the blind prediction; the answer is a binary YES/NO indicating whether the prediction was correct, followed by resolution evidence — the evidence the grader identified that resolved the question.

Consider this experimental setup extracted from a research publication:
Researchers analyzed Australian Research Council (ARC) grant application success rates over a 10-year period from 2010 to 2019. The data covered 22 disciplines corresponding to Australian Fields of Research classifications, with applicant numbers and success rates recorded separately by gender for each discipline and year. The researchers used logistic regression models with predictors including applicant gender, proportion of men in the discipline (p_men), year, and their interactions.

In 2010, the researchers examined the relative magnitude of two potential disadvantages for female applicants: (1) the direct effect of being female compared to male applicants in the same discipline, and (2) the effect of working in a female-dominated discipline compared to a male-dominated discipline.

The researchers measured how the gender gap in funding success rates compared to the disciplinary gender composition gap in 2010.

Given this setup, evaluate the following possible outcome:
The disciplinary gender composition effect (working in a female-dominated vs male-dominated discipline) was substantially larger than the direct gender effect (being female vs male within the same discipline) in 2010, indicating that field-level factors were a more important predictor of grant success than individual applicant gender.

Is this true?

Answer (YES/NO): NO